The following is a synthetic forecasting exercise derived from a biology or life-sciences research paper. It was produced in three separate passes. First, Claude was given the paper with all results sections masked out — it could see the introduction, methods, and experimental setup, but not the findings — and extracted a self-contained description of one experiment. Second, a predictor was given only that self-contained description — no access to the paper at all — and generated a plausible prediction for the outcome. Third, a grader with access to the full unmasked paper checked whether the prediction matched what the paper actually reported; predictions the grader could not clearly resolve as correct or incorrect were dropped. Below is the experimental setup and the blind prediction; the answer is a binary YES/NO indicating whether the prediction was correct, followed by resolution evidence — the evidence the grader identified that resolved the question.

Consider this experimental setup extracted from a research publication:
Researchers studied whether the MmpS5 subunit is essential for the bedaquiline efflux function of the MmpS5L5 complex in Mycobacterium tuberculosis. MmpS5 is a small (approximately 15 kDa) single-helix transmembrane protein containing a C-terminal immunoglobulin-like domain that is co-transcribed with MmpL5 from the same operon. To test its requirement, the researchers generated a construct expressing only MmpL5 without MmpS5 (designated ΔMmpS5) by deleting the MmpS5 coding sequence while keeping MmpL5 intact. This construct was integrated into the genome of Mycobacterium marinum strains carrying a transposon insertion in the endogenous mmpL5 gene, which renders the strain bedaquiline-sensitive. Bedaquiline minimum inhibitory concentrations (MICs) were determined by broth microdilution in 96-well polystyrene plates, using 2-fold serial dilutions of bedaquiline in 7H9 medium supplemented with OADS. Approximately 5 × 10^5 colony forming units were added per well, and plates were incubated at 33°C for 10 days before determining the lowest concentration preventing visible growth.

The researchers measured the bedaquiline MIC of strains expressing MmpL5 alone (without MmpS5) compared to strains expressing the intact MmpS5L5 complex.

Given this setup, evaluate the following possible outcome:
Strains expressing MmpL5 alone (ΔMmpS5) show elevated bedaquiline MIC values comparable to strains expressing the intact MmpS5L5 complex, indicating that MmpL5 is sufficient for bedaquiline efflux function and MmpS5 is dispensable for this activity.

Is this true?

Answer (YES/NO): NO